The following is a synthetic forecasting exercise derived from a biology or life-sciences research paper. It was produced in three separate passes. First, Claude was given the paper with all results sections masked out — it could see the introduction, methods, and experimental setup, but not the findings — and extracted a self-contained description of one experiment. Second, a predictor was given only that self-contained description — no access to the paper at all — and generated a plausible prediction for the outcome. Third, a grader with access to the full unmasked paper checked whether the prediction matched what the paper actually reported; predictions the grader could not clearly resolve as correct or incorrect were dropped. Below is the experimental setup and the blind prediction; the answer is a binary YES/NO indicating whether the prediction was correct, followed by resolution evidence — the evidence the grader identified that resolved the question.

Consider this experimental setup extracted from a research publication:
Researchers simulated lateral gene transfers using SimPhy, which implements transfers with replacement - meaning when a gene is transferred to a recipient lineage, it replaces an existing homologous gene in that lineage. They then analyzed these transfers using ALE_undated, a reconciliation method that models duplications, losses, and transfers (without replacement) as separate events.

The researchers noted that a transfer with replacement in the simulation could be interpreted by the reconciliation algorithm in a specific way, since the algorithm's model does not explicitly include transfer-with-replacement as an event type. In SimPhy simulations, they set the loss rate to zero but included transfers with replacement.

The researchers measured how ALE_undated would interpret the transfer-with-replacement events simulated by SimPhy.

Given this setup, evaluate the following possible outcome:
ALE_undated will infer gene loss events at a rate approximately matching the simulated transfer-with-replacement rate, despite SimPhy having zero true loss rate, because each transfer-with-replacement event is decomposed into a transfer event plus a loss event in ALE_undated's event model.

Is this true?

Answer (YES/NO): YES